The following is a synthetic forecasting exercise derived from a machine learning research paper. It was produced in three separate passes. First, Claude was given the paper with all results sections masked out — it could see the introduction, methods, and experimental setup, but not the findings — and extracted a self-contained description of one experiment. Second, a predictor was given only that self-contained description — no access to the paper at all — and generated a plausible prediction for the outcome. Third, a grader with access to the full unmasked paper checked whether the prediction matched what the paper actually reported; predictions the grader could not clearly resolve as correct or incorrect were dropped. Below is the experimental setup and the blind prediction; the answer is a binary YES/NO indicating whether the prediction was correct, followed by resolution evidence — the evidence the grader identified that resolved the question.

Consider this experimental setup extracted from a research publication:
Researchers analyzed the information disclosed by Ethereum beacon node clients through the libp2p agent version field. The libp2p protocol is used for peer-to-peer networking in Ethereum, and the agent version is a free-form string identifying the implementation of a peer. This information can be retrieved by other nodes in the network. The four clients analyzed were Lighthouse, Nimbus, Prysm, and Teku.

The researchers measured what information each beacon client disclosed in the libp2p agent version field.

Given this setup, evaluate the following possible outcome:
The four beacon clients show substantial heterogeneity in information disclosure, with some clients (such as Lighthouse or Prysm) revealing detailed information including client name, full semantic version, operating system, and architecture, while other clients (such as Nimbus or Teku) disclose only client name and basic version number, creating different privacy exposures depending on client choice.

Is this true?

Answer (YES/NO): NO